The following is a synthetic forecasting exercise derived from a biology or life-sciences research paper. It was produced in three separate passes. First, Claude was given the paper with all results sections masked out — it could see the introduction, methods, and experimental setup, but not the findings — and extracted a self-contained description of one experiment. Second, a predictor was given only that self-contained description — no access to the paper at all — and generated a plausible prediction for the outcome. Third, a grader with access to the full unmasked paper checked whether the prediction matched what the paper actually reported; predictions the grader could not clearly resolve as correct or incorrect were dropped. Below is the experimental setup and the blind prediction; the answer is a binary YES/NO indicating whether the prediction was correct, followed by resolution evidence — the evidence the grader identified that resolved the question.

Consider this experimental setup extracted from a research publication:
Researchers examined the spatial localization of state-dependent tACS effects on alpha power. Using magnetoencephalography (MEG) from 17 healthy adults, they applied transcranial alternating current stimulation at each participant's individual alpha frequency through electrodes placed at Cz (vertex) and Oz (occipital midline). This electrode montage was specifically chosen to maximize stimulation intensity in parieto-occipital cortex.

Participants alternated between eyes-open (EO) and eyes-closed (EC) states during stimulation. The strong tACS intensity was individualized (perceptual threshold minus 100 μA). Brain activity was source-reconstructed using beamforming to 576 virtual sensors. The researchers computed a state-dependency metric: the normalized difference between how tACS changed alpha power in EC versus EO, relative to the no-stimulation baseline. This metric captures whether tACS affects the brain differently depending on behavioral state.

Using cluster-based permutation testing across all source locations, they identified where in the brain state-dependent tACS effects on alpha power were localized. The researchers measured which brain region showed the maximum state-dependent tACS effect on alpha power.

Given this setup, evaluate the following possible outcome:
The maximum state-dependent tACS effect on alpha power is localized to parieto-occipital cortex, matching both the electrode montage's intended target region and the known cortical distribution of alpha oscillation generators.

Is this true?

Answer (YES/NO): NO